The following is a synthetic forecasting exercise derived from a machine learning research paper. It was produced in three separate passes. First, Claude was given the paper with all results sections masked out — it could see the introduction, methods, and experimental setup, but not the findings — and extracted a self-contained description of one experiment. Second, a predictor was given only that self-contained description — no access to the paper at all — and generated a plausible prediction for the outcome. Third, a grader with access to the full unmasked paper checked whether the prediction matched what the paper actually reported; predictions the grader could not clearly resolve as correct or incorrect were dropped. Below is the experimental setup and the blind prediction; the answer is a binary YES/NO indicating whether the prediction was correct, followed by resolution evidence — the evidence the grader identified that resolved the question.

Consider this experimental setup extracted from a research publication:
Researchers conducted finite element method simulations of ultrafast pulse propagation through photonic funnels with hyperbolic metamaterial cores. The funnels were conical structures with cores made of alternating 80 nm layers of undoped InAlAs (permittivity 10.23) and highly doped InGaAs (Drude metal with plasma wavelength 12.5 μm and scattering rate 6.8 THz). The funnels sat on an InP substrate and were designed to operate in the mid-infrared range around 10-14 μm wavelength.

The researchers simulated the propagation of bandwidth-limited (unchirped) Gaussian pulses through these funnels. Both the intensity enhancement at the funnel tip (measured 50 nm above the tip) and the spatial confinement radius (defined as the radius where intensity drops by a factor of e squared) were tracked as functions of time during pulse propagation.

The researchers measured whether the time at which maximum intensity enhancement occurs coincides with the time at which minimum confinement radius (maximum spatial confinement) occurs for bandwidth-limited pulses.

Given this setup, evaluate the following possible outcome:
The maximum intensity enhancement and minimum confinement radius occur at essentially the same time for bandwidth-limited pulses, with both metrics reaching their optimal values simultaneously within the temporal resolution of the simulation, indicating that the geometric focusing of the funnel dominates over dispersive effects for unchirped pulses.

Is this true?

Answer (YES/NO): YES